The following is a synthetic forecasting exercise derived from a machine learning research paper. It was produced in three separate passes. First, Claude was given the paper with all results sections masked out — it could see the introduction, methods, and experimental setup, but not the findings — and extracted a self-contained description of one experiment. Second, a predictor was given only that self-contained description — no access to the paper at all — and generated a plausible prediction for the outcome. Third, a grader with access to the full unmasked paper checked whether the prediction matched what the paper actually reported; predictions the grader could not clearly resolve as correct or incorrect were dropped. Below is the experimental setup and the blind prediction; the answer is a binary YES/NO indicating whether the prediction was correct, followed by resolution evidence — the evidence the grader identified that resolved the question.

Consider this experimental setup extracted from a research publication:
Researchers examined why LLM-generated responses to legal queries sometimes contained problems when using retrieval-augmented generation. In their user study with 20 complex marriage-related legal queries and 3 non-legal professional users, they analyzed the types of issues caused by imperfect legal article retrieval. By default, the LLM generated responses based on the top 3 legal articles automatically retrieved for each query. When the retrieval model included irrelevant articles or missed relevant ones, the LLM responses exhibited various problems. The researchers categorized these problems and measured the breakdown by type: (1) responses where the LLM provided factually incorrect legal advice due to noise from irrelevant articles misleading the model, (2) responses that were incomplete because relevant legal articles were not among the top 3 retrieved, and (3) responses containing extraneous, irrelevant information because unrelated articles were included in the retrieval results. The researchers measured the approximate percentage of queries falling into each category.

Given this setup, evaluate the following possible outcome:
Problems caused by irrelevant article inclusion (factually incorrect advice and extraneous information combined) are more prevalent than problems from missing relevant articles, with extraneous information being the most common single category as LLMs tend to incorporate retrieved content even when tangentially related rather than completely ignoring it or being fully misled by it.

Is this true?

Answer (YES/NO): YES